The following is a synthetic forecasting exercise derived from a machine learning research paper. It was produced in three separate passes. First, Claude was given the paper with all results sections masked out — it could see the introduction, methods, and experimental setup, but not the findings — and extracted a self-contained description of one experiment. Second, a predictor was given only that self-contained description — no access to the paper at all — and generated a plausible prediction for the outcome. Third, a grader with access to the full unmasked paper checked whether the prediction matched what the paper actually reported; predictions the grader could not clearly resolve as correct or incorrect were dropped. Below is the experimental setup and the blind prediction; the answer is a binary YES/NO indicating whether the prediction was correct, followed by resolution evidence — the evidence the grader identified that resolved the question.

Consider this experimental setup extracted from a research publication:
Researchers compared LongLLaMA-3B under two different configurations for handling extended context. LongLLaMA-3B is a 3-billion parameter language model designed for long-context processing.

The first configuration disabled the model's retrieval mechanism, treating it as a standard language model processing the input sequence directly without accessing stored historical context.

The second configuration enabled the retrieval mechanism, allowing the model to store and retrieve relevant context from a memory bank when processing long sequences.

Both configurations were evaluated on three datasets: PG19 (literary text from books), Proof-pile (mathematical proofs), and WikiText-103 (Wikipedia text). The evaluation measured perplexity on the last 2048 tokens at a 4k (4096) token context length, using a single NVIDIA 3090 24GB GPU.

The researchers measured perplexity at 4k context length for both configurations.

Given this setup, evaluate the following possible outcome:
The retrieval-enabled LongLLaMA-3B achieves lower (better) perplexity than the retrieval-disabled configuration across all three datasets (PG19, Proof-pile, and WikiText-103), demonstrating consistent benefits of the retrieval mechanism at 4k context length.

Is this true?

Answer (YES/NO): YES